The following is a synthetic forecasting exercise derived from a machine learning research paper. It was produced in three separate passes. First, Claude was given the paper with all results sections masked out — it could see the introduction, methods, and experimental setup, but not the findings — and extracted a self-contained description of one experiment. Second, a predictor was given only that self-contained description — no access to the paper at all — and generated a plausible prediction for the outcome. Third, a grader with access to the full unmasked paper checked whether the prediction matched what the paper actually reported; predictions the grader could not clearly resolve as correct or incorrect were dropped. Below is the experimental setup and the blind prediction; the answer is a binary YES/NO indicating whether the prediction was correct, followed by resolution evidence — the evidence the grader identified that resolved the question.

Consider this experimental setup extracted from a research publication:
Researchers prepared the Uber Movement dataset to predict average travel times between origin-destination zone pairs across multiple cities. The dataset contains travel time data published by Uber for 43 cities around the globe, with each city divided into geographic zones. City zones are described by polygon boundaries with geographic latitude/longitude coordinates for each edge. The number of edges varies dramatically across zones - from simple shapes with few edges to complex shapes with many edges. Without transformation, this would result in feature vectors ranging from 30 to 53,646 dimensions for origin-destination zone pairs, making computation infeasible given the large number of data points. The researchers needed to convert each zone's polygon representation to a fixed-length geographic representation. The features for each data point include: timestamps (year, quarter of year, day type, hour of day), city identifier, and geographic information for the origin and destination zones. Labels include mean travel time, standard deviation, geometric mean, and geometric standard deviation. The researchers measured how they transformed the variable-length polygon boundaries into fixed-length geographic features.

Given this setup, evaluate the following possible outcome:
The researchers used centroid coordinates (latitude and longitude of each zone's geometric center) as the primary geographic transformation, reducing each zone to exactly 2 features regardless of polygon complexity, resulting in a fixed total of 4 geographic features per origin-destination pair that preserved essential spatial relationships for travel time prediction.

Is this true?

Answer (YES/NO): NO